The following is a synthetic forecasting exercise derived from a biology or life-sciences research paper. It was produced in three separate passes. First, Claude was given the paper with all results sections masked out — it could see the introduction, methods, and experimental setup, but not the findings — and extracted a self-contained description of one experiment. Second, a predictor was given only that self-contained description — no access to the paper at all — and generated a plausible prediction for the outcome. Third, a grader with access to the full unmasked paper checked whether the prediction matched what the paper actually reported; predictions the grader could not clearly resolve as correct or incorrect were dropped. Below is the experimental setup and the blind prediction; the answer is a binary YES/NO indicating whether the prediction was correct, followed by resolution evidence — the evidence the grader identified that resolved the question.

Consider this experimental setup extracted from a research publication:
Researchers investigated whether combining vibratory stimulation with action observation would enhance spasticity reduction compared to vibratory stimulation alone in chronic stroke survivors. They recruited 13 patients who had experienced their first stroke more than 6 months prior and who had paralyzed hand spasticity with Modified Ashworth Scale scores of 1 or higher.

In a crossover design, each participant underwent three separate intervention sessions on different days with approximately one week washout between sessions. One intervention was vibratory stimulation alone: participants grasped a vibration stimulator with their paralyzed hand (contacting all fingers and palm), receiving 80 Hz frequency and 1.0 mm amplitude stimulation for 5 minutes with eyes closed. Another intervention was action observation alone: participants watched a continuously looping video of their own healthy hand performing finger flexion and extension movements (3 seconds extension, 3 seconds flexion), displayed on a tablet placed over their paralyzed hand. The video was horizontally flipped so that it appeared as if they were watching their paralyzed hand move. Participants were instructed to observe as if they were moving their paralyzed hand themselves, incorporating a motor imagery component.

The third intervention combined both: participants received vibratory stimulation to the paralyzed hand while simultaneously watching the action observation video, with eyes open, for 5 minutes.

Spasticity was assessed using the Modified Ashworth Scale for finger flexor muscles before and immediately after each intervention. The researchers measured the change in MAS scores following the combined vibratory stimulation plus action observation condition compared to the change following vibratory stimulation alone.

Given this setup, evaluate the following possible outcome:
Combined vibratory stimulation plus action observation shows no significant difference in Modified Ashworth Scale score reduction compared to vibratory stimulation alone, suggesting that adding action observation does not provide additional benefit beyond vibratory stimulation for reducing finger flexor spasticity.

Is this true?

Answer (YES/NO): YES